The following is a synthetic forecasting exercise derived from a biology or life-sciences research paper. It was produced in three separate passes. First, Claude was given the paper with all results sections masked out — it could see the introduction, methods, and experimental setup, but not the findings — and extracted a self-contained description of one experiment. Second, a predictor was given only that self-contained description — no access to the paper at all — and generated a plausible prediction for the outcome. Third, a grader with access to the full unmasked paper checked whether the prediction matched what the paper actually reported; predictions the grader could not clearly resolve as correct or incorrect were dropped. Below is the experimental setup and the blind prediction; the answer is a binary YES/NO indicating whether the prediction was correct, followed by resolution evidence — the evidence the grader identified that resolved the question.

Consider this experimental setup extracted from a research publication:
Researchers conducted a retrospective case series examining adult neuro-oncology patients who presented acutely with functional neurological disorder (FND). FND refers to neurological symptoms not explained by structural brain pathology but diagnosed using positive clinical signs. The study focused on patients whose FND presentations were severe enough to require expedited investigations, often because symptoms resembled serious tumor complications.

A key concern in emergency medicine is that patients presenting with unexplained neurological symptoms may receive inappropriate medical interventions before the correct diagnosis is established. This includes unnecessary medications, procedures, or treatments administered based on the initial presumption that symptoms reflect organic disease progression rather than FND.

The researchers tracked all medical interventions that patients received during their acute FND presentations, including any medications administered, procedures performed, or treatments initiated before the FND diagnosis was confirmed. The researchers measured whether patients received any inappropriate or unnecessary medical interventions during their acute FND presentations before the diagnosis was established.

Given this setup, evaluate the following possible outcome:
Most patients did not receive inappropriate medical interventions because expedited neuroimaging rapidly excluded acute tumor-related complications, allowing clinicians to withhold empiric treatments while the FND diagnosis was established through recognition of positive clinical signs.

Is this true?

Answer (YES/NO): NO